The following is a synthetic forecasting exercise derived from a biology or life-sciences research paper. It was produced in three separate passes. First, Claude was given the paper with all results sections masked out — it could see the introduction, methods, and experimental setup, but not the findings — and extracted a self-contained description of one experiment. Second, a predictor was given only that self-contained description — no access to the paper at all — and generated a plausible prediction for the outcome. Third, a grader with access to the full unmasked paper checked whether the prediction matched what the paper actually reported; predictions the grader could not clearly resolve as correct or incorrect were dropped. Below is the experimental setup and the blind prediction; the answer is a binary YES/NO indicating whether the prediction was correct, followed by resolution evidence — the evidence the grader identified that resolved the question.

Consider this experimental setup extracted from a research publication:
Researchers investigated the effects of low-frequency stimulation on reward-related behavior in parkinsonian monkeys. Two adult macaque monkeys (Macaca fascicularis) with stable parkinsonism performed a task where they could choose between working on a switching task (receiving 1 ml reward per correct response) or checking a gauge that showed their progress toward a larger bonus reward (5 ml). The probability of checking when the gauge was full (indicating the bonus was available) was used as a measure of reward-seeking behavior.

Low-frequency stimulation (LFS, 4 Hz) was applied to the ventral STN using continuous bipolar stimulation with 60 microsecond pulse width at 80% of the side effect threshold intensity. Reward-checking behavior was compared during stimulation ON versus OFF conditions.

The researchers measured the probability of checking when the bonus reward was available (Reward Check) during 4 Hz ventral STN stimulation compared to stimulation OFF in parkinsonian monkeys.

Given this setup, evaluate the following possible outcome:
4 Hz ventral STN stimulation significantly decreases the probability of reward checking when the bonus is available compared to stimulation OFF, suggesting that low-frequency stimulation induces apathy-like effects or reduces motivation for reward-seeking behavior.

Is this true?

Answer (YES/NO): NO